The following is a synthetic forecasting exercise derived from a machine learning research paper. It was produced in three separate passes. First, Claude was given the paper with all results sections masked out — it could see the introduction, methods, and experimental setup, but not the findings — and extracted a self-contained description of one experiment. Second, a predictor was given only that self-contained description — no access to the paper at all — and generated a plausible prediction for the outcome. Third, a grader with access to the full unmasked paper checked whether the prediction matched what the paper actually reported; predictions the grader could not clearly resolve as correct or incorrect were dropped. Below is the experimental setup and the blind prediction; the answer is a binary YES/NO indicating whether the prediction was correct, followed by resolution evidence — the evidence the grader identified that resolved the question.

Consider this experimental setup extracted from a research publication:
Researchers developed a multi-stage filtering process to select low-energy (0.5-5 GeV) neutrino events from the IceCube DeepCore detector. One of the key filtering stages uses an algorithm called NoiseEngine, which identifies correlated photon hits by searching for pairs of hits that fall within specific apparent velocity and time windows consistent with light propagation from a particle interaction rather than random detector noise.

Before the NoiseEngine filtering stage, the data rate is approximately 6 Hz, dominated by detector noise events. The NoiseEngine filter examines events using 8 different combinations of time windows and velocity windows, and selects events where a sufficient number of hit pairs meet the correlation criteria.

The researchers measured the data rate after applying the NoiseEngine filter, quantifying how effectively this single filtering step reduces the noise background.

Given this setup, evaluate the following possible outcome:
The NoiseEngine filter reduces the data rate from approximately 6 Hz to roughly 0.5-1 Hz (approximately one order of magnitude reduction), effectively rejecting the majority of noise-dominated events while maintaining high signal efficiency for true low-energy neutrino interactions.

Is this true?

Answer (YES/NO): NO